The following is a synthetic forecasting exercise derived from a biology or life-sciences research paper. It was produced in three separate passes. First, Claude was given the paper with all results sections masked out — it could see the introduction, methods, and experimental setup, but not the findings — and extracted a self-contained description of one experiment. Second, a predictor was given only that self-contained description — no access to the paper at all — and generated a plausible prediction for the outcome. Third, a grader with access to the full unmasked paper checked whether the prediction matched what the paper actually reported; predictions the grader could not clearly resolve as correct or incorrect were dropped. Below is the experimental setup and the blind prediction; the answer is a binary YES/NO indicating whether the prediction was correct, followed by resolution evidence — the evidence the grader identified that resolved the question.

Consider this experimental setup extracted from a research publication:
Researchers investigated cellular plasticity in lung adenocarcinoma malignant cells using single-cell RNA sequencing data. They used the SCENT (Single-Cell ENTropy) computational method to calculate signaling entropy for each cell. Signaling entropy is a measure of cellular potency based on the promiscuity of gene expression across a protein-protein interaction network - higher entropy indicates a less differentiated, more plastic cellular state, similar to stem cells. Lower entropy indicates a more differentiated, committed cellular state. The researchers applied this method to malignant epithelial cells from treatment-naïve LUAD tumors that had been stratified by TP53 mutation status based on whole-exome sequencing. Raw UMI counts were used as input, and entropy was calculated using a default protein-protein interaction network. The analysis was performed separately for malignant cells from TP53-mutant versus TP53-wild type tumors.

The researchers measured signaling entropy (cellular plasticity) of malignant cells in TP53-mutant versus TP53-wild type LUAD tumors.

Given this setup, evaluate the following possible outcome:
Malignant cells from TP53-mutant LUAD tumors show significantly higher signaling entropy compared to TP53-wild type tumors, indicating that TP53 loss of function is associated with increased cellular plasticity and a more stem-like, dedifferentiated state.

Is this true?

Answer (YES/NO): YES